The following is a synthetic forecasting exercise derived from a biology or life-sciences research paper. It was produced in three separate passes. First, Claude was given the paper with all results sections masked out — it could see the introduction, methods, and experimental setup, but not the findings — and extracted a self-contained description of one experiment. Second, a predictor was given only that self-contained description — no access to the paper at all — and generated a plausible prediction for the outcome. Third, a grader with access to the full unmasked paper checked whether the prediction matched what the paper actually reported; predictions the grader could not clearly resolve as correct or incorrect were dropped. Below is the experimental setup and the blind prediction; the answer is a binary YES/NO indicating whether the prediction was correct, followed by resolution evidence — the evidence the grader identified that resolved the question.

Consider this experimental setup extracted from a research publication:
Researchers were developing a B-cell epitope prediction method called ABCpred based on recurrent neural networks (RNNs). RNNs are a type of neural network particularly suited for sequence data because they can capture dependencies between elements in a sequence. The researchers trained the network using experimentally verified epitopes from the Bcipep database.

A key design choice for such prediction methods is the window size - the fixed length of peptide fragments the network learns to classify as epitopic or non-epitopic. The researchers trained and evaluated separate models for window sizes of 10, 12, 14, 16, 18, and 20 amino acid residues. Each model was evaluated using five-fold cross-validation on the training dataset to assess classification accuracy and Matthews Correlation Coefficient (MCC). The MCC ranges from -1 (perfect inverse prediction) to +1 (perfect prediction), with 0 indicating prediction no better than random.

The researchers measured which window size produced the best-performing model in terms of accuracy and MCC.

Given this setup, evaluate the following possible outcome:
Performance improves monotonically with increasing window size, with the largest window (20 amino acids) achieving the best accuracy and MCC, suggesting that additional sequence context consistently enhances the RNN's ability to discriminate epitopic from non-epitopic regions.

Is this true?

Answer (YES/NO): NO